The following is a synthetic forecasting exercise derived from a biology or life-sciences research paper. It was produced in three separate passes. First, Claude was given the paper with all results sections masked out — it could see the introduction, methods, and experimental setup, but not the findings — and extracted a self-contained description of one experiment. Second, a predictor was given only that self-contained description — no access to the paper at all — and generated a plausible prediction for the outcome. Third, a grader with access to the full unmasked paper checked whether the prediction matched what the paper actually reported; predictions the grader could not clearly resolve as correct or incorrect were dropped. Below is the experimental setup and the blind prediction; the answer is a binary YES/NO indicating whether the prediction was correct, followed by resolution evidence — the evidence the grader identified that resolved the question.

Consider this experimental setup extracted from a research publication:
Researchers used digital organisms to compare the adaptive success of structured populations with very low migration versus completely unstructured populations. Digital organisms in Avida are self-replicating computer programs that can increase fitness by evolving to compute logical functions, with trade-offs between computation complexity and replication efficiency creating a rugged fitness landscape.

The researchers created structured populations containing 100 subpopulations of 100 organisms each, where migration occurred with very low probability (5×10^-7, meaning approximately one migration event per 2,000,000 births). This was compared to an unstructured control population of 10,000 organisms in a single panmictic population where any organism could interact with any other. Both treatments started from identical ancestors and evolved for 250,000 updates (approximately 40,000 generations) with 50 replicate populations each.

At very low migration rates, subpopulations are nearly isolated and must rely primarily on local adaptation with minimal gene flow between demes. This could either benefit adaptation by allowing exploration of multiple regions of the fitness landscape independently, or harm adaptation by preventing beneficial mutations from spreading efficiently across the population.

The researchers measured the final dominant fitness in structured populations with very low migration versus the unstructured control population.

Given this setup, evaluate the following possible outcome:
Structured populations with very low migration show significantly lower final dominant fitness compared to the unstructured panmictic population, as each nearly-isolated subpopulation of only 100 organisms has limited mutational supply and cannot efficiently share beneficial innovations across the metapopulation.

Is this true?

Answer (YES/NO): YES